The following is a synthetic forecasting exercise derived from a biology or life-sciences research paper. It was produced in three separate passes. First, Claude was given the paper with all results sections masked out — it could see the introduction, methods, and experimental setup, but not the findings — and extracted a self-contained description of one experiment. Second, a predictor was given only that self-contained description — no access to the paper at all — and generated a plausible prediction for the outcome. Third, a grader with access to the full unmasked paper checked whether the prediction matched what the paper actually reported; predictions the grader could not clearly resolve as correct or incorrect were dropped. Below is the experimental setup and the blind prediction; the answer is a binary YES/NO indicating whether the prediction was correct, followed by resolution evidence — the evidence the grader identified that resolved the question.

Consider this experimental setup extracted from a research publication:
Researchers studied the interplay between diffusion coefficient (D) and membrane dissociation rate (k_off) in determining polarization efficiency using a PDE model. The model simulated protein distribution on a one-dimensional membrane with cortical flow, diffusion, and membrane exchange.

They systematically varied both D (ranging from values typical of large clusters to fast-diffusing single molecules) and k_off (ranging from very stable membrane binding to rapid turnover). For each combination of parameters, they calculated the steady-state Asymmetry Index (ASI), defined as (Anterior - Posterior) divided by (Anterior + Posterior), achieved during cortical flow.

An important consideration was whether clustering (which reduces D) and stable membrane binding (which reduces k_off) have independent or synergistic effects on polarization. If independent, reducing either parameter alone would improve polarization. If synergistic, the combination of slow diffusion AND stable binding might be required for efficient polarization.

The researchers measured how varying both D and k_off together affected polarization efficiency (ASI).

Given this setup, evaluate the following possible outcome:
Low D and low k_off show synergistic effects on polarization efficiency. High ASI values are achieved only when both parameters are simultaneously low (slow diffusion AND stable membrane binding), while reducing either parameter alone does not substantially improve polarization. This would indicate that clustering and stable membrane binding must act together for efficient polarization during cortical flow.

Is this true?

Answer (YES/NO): NO